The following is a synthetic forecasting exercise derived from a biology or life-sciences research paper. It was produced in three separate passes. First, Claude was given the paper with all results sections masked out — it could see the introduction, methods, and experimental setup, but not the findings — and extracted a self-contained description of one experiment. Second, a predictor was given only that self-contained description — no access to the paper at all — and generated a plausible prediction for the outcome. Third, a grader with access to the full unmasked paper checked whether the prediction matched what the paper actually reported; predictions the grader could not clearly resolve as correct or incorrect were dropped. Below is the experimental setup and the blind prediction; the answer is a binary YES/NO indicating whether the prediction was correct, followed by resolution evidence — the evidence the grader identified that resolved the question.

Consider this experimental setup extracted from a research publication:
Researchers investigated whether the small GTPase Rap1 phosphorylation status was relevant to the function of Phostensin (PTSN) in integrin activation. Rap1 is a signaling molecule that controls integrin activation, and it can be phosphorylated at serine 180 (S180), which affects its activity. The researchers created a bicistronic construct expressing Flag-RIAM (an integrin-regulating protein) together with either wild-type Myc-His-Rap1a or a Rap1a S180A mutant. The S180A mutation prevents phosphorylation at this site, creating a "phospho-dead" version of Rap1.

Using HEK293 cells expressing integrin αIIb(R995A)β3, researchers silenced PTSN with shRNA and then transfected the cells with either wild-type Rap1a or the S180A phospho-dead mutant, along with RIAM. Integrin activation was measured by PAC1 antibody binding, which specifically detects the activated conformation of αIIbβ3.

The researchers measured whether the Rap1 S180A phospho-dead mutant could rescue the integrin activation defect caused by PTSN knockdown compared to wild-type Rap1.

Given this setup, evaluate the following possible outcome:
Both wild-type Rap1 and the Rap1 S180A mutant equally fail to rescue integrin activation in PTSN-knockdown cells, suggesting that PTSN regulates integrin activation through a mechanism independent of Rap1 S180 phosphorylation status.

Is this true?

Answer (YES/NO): NO